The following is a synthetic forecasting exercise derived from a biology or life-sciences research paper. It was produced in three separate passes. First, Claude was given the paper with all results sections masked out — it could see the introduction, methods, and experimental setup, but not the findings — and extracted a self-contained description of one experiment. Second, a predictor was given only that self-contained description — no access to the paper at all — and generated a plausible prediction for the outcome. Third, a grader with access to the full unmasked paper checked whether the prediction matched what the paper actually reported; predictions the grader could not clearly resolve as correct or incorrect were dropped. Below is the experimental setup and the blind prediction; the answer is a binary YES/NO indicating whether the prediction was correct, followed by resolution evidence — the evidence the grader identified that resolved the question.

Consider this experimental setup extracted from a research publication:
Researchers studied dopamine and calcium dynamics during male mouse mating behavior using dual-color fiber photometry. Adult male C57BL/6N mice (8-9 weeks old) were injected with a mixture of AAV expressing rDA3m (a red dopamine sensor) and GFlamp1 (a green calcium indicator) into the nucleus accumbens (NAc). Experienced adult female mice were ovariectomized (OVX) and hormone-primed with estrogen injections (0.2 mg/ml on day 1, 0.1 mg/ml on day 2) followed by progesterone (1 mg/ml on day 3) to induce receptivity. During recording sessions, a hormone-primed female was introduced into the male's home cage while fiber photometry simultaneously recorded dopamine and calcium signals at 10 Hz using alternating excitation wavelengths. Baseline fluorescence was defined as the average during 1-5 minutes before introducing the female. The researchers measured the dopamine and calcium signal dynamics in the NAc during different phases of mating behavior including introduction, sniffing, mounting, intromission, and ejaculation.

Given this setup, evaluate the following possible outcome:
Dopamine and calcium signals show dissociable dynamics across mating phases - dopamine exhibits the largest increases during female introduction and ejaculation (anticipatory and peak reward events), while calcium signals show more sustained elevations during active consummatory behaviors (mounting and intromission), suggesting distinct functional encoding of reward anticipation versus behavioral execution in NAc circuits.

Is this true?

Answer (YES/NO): NO